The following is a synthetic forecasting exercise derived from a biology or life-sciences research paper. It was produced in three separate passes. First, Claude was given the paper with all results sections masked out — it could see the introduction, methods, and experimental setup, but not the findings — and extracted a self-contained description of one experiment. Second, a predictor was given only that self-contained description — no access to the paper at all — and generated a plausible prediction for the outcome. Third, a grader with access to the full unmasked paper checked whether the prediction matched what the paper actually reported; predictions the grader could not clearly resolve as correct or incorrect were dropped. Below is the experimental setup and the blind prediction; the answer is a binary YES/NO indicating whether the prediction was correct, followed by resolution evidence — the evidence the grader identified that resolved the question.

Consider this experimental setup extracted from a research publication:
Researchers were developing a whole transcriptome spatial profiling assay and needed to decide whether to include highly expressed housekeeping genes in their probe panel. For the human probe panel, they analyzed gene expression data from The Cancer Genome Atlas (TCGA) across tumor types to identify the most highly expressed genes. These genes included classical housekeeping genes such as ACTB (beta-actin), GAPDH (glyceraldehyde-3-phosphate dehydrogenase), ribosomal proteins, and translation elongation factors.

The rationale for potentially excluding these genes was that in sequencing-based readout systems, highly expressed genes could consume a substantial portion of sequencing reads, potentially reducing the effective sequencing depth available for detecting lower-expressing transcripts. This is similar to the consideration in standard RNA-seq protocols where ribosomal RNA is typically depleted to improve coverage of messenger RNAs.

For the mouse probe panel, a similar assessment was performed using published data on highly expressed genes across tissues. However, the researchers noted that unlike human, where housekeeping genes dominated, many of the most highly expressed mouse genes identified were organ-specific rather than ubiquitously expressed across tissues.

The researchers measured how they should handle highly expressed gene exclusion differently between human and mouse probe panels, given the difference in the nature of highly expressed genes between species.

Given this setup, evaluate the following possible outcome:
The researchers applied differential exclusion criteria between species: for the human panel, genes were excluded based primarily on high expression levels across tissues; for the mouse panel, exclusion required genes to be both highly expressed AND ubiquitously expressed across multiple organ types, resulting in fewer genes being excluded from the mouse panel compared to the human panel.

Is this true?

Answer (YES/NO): NO